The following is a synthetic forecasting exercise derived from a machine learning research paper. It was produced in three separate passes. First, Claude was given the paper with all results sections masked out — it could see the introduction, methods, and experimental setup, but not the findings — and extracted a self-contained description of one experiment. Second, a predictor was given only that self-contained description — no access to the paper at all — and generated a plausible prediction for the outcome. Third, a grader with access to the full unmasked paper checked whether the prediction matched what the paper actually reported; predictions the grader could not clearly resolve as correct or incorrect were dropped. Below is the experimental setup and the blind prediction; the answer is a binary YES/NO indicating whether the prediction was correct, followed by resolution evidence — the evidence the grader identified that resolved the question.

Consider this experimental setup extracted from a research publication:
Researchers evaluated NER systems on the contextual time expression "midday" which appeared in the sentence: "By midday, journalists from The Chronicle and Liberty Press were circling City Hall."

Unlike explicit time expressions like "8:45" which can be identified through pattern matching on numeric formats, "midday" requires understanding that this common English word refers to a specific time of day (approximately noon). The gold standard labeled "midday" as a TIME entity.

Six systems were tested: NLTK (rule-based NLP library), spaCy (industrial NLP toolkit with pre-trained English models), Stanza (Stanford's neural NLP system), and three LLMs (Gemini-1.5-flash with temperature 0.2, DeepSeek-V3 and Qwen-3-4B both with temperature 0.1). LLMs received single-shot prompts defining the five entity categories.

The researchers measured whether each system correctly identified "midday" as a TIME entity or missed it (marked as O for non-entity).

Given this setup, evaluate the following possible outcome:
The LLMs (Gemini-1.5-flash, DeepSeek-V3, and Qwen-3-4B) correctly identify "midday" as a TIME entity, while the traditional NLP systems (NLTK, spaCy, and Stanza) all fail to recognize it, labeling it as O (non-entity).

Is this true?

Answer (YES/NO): NO